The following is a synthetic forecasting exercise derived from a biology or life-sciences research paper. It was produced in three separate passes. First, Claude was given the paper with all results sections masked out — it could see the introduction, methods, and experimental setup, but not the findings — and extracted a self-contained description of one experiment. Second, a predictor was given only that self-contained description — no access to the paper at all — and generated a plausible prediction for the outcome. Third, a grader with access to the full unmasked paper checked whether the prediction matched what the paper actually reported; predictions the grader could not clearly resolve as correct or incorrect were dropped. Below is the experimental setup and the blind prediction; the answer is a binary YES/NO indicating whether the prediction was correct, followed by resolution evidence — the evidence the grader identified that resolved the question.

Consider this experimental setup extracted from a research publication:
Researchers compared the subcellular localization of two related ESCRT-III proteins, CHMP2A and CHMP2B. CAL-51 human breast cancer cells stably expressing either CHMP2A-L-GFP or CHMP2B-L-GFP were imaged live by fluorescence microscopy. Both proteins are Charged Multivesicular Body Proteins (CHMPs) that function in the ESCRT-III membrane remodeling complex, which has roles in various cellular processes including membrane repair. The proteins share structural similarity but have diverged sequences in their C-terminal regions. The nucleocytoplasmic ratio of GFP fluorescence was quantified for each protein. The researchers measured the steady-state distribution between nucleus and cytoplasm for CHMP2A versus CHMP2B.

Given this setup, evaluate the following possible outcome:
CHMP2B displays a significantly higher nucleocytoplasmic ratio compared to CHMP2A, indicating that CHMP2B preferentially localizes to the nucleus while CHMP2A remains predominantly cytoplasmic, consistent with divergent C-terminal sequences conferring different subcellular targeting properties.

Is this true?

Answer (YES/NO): NO